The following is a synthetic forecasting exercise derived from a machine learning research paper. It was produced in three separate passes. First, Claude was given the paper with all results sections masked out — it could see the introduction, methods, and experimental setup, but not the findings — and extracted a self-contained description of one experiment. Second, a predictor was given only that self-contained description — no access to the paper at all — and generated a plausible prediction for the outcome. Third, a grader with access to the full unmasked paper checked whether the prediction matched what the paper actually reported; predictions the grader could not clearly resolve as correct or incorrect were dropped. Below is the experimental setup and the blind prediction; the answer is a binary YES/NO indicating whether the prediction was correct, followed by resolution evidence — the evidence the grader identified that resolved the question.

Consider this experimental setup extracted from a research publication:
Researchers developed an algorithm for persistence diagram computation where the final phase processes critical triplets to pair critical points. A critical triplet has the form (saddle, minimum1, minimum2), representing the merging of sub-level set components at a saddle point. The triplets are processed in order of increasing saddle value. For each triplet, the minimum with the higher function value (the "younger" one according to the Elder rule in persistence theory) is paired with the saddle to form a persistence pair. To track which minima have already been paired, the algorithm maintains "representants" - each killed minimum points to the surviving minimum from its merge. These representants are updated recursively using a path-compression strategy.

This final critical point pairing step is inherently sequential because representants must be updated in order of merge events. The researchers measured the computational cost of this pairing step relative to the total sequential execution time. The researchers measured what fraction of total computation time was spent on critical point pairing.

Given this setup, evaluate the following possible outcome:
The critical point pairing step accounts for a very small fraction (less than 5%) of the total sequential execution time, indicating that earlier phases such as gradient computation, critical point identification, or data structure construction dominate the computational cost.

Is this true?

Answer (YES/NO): YES